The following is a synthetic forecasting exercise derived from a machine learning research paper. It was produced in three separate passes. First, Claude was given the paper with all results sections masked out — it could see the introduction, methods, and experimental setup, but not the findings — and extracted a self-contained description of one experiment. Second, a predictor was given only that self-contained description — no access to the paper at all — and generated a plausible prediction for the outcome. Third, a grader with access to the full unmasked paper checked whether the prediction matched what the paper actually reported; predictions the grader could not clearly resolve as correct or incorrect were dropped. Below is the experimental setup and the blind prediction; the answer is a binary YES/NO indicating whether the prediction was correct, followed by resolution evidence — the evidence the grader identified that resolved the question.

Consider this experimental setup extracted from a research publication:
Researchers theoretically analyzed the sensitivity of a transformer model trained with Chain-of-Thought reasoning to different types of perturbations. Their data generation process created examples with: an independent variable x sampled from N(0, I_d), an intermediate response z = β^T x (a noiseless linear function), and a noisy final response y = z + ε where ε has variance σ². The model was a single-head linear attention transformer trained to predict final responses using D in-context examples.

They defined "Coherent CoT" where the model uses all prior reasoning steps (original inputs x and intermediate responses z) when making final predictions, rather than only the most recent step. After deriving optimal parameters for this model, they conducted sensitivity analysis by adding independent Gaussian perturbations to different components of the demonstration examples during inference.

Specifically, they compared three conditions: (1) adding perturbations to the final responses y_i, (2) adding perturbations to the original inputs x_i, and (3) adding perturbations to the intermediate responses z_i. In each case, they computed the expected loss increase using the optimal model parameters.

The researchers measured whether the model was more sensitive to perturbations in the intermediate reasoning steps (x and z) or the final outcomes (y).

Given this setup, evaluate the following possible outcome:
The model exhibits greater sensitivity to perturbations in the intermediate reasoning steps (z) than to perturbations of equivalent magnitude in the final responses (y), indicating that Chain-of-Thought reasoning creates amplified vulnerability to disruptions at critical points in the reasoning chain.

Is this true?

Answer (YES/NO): YES